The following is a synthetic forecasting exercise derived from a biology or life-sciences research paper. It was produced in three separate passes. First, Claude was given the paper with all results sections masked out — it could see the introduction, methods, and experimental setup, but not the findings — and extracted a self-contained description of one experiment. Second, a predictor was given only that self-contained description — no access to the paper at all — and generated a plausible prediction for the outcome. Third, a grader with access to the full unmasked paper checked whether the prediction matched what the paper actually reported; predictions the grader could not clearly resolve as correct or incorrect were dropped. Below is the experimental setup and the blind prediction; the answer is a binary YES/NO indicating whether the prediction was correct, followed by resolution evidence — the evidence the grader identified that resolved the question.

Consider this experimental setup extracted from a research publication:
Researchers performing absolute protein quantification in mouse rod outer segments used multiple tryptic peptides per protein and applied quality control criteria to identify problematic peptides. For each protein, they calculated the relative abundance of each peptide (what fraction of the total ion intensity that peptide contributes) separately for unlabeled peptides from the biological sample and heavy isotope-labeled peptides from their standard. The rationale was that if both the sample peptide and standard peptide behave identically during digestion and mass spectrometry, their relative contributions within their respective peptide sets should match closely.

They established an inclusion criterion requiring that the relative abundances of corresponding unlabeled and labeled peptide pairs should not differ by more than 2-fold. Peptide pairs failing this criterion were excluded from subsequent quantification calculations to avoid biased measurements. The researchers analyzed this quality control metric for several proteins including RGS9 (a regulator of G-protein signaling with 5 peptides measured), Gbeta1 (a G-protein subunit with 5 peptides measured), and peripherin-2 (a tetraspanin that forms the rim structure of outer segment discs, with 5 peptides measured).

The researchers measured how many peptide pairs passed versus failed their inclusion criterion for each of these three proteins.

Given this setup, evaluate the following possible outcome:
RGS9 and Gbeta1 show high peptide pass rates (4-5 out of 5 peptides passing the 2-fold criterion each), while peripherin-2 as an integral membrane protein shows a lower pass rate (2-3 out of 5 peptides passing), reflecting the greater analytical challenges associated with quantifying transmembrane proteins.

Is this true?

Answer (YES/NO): YES